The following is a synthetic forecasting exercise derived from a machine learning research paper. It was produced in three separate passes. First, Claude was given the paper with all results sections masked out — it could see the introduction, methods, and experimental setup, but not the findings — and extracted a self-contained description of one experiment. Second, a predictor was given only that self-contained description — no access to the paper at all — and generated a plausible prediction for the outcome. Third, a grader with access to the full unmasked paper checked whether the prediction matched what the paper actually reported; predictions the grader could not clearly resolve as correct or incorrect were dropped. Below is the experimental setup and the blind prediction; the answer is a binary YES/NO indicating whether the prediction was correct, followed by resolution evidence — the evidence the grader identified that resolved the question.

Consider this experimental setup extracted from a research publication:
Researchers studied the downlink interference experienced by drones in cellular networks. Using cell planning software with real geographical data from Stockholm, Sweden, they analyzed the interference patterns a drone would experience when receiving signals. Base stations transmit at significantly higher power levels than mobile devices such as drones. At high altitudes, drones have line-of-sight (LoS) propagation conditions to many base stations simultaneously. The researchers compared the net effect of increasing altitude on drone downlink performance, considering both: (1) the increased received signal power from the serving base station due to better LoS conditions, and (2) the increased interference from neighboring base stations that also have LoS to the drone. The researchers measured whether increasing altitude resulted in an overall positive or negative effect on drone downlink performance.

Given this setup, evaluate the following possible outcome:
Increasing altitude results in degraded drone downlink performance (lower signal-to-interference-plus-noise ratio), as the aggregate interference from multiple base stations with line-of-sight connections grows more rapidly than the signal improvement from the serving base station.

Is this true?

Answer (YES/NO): YES